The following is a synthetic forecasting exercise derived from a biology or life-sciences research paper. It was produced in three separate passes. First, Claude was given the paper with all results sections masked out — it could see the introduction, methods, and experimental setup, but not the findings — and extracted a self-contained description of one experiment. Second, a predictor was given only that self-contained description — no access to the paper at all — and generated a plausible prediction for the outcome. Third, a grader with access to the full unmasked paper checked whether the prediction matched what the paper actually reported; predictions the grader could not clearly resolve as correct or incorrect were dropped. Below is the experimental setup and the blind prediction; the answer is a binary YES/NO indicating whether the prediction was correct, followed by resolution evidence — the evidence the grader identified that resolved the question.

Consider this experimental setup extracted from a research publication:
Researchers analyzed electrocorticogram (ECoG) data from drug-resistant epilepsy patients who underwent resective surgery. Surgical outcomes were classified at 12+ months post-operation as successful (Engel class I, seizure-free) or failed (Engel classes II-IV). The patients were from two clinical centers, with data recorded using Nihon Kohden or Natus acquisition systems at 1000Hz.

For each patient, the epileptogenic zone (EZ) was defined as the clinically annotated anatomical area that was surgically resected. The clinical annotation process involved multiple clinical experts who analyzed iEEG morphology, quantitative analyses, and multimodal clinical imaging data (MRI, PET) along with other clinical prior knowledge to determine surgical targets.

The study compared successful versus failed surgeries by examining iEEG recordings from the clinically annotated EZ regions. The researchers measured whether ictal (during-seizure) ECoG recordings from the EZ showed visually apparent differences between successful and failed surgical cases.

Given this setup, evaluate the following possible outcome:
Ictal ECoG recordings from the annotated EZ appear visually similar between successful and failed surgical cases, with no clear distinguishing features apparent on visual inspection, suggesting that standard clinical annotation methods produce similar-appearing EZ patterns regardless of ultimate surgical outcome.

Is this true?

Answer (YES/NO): YES